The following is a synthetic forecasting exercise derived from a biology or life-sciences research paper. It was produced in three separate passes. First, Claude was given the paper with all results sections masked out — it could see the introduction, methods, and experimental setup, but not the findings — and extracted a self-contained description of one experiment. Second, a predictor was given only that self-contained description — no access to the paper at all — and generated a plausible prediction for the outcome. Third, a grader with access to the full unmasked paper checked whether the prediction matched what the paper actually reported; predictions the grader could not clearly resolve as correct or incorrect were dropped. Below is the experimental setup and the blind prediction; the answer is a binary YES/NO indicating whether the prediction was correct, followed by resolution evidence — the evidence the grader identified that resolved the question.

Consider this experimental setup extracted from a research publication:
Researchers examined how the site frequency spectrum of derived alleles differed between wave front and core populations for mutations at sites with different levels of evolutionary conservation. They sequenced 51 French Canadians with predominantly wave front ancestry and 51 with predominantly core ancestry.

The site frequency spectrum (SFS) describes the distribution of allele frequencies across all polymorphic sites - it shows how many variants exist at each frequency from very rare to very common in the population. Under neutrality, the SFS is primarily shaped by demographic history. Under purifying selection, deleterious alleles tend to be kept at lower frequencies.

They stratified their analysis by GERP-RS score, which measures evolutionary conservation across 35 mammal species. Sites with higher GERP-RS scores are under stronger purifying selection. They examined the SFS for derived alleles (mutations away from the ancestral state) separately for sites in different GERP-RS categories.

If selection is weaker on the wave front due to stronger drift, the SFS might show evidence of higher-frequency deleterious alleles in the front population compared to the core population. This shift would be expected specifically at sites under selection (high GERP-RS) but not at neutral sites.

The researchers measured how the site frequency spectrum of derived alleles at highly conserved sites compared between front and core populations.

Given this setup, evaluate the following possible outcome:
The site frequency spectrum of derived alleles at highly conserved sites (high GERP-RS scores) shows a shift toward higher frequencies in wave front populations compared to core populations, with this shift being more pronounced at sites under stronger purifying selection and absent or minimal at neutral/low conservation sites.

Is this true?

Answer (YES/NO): YES